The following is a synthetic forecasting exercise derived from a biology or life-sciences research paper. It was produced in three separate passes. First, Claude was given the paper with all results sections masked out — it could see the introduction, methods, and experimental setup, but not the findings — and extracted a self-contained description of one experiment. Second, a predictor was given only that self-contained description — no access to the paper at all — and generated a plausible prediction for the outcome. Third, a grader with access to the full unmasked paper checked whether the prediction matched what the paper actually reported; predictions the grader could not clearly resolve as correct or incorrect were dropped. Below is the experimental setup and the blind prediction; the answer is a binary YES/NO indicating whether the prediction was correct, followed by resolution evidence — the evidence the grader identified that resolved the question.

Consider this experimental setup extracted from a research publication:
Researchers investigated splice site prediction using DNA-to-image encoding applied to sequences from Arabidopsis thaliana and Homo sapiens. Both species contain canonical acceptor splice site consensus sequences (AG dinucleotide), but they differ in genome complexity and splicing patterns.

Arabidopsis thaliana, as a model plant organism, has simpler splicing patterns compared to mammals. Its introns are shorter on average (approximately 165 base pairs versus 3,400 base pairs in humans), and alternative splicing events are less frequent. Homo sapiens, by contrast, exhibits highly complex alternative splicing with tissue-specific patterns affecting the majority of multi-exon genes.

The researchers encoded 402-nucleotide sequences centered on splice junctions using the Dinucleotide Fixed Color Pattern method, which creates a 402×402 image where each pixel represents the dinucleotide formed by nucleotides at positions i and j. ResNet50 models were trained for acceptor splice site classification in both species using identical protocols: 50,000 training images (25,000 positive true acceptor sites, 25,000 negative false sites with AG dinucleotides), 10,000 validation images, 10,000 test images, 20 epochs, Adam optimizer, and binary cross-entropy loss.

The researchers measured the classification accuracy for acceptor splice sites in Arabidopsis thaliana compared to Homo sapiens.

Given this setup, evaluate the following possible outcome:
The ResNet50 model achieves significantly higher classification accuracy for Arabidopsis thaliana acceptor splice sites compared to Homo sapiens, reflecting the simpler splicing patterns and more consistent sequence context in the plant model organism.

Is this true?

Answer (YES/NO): NO